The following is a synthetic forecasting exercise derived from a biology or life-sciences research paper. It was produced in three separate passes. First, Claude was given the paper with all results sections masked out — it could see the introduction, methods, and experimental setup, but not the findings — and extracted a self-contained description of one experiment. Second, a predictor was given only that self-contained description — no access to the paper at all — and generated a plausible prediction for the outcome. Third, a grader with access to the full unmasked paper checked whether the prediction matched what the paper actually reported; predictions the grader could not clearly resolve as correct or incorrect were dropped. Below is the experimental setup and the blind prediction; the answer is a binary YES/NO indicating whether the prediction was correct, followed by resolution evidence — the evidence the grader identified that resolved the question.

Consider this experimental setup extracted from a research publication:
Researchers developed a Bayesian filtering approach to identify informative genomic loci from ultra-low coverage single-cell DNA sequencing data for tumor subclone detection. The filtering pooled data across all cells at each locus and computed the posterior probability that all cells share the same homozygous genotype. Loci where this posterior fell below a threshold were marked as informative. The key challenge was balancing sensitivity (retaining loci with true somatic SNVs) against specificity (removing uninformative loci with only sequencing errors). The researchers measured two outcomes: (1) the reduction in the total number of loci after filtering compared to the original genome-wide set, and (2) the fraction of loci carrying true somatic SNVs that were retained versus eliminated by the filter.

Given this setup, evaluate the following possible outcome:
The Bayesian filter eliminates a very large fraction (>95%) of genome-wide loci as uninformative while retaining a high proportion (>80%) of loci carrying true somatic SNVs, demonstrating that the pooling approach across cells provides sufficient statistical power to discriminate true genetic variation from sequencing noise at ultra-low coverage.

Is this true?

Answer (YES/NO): NO